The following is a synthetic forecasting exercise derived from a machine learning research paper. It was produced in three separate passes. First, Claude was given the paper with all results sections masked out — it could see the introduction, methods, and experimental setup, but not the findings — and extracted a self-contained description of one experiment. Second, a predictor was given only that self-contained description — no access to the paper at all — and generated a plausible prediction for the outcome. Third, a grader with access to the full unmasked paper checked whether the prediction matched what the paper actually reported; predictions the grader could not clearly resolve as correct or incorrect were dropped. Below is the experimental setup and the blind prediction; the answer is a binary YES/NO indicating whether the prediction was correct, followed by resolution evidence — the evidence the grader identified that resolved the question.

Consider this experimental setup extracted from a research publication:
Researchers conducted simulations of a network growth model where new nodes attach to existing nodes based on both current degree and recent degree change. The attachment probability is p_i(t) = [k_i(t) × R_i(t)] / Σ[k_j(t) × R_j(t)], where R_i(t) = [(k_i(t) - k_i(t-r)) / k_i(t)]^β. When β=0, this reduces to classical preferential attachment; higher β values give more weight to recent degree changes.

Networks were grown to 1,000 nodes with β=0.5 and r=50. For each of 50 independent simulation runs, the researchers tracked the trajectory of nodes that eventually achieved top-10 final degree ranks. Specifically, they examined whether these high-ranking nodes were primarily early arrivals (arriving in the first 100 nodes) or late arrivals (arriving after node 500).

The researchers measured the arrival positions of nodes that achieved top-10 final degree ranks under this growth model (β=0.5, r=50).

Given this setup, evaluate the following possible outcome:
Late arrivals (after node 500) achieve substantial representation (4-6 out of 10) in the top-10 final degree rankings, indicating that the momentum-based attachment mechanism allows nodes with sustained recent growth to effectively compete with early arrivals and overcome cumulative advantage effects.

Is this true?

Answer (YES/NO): NO